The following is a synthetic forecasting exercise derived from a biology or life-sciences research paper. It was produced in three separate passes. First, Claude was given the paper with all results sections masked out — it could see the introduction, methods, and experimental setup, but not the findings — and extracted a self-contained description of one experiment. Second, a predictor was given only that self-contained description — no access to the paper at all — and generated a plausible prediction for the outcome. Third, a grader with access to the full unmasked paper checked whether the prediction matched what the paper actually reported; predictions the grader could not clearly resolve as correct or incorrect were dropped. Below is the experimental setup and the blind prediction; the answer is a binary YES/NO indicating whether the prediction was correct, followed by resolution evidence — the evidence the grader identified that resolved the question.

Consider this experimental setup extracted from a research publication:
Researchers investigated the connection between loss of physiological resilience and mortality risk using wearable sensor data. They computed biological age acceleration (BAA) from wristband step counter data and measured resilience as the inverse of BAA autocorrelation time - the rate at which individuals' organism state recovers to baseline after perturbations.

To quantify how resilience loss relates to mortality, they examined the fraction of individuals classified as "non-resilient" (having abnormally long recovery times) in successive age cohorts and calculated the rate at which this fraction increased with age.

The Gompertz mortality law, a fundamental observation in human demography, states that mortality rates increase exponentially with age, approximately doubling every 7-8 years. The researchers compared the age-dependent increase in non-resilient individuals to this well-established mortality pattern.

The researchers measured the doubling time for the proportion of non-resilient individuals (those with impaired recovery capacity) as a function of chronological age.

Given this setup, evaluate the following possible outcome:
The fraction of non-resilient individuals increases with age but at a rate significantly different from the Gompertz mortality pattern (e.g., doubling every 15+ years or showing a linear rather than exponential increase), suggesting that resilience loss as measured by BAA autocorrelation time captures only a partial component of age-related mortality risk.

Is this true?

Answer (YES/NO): NO